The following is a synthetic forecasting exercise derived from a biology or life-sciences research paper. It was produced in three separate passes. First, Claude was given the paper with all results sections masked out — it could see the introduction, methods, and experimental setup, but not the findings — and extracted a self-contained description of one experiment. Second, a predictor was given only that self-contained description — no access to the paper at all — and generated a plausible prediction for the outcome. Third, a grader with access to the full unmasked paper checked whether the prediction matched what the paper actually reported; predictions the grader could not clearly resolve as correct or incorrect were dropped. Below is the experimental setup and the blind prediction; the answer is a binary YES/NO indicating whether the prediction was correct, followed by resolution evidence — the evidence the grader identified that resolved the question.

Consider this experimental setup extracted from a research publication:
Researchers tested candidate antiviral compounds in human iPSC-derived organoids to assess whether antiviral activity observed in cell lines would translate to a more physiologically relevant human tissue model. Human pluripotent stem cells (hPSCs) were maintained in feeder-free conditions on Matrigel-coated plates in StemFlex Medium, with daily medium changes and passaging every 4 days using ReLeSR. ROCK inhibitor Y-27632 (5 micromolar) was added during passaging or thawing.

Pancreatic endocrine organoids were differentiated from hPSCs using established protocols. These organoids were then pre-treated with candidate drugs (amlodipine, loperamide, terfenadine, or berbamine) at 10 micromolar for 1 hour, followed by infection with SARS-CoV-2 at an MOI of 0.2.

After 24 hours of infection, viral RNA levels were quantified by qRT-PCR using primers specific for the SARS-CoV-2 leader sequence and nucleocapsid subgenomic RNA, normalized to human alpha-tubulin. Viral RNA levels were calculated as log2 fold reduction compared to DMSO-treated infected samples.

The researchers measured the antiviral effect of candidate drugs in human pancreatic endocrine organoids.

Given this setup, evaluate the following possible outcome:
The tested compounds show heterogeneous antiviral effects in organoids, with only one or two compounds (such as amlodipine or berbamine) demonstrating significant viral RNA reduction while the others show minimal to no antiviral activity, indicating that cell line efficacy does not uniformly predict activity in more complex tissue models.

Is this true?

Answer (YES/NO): NO